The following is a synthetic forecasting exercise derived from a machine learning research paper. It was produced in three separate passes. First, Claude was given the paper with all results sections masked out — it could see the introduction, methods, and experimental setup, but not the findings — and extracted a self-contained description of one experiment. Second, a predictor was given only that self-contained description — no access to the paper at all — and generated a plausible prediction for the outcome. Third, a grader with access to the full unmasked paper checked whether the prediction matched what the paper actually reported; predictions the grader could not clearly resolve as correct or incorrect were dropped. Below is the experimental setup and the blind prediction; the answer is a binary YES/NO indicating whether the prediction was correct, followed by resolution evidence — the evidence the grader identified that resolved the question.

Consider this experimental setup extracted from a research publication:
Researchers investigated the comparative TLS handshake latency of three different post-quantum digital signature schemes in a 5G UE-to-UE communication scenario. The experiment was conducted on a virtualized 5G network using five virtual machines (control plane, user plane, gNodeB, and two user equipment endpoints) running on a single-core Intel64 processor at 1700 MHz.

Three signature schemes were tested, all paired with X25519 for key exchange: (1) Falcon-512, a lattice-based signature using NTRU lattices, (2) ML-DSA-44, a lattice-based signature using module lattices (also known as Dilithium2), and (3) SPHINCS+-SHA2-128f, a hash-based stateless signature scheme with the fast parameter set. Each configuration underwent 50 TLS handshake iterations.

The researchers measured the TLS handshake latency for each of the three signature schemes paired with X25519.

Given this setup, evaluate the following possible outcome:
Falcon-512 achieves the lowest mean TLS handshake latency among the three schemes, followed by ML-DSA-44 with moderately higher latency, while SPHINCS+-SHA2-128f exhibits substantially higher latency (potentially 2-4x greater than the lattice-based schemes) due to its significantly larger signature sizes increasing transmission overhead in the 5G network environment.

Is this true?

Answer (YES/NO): NO